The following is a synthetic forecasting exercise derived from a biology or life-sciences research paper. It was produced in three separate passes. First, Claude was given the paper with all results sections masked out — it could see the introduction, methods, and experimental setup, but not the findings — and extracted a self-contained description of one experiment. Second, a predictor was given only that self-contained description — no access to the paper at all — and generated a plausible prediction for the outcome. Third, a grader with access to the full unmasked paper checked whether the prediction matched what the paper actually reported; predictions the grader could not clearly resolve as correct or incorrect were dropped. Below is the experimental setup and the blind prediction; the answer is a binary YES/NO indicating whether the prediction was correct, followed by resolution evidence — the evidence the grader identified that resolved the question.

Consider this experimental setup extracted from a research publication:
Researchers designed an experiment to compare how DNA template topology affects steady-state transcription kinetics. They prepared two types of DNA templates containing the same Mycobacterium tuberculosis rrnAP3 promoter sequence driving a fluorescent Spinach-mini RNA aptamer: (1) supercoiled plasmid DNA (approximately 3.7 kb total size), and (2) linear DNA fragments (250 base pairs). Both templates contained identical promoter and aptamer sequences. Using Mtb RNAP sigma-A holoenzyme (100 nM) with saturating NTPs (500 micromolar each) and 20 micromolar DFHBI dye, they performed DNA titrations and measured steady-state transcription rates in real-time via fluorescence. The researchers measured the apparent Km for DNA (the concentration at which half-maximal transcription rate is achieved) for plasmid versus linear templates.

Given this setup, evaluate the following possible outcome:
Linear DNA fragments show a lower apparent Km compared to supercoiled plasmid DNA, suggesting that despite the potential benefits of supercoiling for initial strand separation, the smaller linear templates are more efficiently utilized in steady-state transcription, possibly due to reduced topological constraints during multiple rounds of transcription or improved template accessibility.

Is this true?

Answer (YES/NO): NO